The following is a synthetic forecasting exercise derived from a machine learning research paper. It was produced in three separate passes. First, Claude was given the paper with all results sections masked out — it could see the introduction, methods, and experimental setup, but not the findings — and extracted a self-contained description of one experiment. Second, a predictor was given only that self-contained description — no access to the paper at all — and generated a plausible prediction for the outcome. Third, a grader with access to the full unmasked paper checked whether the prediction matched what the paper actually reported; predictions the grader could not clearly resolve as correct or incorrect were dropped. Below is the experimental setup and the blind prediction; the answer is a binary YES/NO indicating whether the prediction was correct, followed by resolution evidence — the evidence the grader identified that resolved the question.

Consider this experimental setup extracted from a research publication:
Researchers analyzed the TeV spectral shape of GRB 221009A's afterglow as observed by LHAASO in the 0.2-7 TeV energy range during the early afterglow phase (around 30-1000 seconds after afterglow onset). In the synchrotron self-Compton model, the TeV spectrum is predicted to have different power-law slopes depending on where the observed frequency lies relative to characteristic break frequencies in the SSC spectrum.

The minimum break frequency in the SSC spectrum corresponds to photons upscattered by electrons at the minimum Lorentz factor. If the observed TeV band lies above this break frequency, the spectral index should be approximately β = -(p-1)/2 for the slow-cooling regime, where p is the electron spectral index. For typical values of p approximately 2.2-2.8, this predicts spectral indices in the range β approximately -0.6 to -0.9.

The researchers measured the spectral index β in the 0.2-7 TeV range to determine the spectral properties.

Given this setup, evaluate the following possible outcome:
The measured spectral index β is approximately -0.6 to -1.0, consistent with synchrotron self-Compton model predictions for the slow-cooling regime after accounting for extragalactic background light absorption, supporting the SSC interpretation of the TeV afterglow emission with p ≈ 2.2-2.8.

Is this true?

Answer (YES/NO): NO